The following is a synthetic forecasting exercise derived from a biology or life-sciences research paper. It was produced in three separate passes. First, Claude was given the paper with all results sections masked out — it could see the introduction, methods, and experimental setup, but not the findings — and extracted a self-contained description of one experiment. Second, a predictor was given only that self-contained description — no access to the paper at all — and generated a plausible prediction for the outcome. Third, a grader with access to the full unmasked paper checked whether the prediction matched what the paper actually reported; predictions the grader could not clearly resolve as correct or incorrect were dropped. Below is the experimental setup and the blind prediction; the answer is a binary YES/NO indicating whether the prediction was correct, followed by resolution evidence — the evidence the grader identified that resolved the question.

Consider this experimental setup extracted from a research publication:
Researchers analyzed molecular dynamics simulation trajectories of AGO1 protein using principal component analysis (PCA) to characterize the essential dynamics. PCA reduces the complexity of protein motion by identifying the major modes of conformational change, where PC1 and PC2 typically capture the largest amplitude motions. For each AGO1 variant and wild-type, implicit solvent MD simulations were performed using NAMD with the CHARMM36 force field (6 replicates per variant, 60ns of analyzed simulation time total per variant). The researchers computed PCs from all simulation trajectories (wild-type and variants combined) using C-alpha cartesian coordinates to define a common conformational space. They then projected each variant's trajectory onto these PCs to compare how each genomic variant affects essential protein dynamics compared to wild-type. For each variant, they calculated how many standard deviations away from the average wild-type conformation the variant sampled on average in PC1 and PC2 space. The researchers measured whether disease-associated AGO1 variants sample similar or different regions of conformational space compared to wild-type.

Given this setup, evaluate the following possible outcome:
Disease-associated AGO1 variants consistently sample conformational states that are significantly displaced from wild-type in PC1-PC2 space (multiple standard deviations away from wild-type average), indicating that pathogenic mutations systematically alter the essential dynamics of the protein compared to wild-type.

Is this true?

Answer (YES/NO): YES